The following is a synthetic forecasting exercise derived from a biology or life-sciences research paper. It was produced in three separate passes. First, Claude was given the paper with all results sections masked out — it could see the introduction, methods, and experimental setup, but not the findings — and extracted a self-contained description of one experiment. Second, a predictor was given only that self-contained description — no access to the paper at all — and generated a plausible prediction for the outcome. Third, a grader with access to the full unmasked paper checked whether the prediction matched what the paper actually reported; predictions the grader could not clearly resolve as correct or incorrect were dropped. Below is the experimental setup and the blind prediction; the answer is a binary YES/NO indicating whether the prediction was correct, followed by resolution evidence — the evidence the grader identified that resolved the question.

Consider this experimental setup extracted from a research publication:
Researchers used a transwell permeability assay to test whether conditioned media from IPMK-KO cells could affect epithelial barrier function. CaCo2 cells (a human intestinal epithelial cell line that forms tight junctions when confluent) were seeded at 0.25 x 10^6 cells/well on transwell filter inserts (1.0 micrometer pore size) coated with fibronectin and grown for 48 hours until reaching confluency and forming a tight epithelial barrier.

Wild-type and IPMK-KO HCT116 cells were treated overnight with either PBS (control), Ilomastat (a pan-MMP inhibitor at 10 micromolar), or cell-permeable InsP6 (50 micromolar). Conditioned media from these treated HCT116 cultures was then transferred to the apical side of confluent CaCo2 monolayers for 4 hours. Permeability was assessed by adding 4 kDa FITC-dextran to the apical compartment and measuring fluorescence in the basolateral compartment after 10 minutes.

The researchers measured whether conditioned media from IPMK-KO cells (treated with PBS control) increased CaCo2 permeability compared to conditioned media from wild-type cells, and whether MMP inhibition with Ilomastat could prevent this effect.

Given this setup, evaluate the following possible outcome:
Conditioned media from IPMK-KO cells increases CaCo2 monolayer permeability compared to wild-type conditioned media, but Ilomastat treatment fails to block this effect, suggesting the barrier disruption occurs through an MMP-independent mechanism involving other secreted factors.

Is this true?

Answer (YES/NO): NO